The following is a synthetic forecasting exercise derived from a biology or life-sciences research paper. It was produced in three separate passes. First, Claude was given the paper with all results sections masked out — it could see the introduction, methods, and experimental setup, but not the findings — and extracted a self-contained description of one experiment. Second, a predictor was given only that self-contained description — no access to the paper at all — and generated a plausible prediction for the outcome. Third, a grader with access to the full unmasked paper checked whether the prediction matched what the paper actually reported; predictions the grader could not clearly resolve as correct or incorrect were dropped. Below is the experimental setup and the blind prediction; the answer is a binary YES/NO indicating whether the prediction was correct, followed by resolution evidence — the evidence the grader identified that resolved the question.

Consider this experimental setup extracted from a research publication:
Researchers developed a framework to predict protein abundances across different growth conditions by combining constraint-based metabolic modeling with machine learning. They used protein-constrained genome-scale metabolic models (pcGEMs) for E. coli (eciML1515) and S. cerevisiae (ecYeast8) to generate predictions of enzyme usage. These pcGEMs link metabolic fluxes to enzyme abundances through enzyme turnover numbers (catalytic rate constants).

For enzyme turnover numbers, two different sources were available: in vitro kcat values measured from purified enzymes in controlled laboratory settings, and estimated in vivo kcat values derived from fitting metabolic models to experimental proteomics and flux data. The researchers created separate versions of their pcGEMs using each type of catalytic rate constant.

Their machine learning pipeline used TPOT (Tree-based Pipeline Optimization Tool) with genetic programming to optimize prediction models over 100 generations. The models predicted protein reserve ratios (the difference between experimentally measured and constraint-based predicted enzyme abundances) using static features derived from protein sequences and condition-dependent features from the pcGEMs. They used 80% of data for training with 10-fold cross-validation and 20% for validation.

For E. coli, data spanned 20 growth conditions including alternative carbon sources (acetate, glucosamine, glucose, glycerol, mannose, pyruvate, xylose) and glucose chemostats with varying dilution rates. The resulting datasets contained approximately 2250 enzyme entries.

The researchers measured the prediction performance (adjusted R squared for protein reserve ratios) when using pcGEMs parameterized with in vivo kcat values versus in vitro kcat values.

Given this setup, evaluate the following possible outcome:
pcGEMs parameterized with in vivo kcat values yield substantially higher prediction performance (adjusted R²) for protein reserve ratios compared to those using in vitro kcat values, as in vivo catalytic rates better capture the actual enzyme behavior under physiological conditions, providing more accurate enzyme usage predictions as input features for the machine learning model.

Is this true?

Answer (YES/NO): NO